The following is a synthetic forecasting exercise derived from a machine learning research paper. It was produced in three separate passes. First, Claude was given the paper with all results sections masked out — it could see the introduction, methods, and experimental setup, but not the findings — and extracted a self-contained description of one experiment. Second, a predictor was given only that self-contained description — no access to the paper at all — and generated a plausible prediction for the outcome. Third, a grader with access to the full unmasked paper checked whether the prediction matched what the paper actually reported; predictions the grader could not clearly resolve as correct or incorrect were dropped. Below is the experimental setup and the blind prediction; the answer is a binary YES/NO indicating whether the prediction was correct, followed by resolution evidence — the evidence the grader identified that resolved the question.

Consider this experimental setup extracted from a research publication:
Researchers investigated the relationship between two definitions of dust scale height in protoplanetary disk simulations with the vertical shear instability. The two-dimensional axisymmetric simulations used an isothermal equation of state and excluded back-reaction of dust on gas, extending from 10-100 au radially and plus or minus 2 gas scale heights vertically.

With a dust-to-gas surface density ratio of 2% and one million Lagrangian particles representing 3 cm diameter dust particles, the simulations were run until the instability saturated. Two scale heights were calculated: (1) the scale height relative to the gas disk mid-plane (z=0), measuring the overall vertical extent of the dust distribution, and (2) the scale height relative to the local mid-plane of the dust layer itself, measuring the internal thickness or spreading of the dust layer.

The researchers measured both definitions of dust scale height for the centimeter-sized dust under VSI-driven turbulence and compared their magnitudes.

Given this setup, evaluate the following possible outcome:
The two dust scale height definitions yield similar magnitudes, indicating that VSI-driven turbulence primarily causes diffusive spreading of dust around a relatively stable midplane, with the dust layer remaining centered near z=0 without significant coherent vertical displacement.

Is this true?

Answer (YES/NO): NO